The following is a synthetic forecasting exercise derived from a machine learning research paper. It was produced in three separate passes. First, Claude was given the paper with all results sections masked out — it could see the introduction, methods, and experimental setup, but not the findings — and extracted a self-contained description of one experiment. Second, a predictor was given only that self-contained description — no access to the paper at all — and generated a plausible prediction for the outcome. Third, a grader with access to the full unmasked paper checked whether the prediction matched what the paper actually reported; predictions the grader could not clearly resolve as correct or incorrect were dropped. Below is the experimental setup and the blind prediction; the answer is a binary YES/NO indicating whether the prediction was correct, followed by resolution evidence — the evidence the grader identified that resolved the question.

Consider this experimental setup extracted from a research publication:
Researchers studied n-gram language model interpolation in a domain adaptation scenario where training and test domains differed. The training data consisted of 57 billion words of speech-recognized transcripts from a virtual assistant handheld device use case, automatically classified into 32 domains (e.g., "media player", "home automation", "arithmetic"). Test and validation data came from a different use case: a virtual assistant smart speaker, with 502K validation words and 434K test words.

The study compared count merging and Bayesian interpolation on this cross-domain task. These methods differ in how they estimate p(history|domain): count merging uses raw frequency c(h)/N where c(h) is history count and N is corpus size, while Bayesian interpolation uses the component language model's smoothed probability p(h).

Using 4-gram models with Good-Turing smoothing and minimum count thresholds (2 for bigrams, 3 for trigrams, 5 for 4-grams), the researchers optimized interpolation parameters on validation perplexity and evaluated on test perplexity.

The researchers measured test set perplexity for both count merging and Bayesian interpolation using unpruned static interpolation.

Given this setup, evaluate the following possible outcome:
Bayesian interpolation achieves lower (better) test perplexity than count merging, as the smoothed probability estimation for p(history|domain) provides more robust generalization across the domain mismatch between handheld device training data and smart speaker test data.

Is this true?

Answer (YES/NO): NO